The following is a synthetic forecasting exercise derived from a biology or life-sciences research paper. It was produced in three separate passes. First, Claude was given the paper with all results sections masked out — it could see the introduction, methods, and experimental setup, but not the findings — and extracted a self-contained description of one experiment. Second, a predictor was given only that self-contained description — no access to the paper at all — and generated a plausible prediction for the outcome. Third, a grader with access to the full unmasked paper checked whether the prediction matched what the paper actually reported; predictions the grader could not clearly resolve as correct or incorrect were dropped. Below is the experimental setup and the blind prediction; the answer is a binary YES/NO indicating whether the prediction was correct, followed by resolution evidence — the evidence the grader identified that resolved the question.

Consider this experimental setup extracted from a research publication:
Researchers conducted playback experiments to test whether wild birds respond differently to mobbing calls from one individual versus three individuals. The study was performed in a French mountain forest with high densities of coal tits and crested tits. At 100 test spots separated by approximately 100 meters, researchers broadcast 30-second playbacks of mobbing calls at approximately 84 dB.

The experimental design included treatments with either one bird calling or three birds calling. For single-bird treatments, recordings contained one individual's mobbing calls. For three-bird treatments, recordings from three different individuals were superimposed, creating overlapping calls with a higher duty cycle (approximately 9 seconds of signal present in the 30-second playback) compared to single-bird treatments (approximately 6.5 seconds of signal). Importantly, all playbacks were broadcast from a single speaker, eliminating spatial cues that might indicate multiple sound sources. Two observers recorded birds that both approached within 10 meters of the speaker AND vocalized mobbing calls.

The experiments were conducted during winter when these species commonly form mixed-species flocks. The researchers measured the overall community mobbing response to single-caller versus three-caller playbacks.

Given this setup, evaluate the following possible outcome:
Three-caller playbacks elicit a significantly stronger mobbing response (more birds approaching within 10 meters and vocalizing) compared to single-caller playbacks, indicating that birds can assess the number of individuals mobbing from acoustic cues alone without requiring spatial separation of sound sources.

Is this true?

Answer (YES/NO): YES